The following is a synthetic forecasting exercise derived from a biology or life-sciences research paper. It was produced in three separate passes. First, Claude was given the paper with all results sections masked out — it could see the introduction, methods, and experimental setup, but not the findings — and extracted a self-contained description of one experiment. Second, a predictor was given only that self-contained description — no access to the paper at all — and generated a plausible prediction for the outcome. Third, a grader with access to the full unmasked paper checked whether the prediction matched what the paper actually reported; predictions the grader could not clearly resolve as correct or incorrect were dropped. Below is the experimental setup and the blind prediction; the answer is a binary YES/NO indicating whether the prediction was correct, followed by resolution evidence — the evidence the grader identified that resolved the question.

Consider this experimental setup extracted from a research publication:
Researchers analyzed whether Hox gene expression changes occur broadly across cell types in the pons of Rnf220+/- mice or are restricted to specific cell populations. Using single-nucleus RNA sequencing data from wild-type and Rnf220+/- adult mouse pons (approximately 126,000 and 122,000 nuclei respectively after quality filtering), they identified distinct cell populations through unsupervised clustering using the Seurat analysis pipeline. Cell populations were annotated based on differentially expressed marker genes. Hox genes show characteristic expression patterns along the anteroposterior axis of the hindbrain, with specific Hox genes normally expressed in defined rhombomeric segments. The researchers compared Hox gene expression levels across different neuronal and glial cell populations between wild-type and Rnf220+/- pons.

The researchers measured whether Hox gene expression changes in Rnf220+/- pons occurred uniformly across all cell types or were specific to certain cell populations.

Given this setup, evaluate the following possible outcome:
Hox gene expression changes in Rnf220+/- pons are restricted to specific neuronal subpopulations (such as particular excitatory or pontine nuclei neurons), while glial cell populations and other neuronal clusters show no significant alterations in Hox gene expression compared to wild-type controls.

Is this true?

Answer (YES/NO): NO